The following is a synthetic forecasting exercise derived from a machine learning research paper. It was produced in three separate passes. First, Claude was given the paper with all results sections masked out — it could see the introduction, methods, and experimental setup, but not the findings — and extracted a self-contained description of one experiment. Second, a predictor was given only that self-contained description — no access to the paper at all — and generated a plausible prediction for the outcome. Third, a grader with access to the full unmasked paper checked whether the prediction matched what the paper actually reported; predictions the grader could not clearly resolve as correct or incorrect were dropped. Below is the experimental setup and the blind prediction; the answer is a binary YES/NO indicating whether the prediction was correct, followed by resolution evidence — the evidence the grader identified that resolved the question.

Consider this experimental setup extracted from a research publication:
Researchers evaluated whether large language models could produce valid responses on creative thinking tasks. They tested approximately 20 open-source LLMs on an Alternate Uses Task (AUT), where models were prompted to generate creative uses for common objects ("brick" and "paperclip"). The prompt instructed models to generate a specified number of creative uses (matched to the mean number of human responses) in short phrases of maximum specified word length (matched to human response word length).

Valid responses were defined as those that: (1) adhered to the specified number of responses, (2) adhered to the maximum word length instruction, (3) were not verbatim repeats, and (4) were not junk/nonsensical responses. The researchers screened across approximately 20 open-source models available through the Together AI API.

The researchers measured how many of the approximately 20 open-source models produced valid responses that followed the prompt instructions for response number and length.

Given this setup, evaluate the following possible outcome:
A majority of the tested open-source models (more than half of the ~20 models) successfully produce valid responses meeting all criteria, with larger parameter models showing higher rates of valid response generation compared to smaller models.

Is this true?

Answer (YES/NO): NO